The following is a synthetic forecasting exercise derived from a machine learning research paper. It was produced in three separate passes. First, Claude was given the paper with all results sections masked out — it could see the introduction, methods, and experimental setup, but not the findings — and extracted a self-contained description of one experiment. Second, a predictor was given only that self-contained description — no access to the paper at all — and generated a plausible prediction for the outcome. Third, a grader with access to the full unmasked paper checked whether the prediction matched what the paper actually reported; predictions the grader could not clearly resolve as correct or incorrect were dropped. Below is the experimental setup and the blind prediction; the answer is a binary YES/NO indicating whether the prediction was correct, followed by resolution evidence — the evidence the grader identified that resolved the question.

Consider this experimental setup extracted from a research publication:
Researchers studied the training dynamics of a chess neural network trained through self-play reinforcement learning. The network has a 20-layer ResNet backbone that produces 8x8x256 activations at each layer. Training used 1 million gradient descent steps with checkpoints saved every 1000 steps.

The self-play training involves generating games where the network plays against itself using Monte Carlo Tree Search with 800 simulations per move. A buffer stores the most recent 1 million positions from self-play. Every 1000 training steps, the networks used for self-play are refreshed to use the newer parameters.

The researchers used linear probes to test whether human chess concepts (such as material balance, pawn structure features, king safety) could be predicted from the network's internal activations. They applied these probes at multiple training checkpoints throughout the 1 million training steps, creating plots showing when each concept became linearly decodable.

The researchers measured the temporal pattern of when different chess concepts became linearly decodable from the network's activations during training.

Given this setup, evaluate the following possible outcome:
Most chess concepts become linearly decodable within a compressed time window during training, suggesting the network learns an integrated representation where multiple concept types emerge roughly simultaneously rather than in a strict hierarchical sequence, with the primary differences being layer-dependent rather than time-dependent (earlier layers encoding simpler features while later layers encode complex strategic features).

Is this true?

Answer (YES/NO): NO